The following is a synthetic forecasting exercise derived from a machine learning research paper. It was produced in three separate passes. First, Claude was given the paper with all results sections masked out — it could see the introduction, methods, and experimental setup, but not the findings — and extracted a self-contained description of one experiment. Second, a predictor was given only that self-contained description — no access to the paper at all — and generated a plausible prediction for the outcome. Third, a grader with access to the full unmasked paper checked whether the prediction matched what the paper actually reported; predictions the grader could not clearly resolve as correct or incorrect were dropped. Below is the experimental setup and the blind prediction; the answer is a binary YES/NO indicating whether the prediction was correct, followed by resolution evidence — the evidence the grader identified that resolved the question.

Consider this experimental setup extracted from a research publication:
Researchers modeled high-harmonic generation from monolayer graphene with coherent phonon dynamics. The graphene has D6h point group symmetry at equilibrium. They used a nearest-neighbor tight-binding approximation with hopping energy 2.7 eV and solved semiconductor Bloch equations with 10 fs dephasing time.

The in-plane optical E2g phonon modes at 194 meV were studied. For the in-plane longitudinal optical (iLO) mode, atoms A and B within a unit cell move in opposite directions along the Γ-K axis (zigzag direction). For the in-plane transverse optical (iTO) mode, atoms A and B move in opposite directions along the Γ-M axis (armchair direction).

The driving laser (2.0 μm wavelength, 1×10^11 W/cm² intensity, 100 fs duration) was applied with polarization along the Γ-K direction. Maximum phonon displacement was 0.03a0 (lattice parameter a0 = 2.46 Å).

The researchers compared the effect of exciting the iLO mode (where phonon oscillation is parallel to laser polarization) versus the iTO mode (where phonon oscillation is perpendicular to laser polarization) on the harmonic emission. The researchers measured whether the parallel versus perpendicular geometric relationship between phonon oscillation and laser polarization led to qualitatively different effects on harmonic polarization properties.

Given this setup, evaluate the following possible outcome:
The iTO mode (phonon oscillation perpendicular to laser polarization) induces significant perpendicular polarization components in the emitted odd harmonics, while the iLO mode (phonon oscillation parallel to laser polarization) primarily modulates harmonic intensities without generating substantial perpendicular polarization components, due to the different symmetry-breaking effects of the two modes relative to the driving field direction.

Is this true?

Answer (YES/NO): NO